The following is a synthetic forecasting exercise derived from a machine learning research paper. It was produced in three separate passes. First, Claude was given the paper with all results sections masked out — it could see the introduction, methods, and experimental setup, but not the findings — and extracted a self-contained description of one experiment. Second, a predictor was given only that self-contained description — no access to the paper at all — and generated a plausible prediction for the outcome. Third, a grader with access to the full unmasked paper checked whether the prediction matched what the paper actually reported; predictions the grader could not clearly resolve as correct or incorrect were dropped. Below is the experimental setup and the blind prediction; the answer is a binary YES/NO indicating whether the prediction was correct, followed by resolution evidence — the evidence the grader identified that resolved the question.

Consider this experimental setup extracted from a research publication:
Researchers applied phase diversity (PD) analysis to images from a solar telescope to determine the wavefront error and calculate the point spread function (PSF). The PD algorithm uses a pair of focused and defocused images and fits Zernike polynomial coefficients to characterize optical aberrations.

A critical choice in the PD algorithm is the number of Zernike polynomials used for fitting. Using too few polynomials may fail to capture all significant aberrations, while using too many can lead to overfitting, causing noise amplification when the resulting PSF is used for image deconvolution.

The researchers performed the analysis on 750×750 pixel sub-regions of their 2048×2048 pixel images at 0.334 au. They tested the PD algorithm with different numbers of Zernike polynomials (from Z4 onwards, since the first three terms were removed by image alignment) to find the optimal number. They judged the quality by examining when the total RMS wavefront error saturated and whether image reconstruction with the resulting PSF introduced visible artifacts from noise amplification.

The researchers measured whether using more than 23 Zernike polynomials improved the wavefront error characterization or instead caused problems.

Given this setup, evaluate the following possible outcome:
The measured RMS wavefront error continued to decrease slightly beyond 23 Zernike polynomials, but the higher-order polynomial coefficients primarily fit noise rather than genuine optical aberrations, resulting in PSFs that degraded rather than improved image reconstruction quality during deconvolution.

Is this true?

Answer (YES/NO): NO